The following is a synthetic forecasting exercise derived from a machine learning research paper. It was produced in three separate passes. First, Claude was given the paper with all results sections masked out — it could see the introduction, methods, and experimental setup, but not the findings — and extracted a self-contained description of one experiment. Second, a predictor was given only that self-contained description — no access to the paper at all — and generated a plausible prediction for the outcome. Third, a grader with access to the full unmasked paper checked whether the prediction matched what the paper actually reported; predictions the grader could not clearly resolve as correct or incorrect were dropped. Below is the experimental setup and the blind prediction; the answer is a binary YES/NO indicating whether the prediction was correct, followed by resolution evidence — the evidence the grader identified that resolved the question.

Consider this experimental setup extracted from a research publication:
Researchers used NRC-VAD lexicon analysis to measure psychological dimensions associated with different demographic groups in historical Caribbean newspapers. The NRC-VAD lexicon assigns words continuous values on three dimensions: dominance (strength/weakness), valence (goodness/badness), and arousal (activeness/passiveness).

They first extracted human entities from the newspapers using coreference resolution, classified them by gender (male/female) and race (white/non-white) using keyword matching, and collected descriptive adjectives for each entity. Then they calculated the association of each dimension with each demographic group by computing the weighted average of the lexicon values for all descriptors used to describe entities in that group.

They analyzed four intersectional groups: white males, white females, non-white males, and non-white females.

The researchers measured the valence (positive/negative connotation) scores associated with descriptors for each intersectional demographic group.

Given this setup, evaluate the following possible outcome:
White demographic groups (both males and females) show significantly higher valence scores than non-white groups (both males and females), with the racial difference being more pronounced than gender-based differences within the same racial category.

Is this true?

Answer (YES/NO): NO